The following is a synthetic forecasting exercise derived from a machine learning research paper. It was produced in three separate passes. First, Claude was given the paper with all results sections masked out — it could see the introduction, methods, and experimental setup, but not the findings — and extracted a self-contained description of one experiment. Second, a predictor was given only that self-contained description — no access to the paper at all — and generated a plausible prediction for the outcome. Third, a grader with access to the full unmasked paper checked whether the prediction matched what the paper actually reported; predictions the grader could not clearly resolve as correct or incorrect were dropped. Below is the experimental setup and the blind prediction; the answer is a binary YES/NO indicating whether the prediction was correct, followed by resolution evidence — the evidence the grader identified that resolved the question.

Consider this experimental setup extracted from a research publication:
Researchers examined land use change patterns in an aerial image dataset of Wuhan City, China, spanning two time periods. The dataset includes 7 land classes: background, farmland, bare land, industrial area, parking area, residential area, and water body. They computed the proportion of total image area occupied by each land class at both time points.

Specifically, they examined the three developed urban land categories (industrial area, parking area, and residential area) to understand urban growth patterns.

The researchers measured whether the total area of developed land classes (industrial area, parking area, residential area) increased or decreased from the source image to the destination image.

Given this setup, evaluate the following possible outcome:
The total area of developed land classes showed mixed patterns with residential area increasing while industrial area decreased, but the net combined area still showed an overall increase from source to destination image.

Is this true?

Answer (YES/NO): NO